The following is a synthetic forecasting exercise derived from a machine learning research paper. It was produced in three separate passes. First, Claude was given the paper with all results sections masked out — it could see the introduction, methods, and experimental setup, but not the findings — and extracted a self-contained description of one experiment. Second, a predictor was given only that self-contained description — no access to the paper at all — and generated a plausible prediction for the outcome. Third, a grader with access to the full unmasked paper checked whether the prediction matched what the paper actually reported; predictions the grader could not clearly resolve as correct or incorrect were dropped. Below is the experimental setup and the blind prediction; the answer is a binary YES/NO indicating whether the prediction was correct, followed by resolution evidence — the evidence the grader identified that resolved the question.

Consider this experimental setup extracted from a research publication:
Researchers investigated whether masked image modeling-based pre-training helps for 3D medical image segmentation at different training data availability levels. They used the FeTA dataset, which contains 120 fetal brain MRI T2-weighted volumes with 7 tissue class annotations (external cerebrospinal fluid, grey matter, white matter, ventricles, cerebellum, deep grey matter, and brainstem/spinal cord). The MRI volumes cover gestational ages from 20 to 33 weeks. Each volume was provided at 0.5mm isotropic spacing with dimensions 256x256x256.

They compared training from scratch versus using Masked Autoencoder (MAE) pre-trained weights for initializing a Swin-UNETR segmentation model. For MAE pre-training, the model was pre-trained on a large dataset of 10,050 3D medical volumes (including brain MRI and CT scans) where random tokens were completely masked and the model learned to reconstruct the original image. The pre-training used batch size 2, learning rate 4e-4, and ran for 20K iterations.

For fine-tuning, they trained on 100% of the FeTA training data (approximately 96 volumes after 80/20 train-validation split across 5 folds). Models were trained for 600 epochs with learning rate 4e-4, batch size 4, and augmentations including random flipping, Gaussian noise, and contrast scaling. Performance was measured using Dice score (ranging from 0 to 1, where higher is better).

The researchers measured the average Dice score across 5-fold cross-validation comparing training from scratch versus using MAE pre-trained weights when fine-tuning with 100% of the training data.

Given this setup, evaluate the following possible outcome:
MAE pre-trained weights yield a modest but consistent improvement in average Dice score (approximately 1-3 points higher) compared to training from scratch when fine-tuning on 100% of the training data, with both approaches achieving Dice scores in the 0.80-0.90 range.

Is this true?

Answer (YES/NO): NO